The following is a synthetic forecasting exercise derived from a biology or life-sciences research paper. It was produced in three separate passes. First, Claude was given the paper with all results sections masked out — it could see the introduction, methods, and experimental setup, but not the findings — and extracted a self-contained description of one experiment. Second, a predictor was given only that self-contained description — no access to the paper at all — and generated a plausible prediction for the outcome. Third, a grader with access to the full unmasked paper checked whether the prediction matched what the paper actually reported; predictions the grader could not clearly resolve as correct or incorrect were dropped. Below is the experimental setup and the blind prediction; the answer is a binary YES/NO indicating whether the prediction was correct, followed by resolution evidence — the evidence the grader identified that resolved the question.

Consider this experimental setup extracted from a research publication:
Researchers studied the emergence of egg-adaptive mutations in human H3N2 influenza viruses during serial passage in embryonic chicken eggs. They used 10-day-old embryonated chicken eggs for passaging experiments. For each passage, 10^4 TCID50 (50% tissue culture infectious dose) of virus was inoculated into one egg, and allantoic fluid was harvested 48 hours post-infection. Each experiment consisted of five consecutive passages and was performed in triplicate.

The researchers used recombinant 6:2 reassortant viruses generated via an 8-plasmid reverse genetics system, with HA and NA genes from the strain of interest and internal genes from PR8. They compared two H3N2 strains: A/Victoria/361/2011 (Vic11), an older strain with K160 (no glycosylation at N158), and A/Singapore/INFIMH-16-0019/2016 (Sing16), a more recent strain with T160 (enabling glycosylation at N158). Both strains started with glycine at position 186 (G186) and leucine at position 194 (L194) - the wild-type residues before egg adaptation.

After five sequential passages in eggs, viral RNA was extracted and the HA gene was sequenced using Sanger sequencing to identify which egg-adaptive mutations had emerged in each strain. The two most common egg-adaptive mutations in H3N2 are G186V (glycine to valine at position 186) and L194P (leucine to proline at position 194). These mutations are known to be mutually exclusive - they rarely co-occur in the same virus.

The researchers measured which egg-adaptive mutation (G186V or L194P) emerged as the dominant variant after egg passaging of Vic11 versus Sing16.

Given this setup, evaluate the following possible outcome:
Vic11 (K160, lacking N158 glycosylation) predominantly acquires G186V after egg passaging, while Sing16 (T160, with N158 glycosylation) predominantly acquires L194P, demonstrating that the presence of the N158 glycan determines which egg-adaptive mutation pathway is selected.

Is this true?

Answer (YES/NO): YES